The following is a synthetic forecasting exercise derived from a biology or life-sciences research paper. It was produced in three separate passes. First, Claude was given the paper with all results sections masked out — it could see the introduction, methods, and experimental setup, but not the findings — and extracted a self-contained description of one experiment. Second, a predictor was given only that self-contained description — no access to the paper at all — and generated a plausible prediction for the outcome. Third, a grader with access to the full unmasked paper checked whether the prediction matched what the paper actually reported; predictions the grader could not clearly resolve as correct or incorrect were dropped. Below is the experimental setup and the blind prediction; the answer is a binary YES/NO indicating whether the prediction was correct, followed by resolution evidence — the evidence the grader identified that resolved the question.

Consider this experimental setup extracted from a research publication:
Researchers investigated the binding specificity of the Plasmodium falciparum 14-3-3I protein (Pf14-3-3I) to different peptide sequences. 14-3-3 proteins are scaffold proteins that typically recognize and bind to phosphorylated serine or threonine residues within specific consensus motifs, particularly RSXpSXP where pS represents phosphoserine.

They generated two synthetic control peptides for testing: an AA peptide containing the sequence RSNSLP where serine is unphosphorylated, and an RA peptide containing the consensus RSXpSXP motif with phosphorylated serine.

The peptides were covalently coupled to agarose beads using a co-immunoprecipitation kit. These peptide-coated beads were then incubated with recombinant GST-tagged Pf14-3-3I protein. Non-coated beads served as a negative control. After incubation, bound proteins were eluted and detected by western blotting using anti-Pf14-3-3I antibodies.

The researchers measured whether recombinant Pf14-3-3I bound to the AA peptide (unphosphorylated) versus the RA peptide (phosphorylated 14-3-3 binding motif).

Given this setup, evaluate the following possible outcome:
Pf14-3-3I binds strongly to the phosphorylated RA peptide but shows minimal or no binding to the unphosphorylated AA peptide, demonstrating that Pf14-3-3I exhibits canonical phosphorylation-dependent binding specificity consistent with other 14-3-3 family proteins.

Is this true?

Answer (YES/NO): NO